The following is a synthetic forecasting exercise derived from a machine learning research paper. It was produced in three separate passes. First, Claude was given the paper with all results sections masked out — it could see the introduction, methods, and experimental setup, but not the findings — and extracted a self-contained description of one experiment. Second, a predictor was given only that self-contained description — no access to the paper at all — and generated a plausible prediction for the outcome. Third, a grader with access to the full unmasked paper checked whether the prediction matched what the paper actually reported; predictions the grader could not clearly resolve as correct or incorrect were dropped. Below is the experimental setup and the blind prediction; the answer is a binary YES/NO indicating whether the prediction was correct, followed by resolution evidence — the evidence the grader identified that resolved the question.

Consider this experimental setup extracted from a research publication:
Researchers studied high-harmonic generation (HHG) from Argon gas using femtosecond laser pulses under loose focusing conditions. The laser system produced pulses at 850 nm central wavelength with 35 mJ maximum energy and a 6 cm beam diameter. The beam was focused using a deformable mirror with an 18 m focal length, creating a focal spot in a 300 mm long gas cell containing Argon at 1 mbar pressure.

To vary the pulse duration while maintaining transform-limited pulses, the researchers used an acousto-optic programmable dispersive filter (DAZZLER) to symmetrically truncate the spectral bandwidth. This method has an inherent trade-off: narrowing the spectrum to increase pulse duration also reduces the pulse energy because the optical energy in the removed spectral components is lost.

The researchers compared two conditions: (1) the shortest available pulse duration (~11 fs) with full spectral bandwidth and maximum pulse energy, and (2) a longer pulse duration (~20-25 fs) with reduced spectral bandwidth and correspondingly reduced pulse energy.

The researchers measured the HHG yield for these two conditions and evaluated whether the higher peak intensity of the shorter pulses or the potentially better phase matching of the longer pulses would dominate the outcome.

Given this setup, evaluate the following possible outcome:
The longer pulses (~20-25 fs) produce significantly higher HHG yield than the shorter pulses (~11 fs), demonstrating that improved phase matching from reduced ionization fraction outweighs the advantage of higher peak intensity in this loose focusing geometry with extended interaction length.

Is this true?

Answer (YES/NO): NO